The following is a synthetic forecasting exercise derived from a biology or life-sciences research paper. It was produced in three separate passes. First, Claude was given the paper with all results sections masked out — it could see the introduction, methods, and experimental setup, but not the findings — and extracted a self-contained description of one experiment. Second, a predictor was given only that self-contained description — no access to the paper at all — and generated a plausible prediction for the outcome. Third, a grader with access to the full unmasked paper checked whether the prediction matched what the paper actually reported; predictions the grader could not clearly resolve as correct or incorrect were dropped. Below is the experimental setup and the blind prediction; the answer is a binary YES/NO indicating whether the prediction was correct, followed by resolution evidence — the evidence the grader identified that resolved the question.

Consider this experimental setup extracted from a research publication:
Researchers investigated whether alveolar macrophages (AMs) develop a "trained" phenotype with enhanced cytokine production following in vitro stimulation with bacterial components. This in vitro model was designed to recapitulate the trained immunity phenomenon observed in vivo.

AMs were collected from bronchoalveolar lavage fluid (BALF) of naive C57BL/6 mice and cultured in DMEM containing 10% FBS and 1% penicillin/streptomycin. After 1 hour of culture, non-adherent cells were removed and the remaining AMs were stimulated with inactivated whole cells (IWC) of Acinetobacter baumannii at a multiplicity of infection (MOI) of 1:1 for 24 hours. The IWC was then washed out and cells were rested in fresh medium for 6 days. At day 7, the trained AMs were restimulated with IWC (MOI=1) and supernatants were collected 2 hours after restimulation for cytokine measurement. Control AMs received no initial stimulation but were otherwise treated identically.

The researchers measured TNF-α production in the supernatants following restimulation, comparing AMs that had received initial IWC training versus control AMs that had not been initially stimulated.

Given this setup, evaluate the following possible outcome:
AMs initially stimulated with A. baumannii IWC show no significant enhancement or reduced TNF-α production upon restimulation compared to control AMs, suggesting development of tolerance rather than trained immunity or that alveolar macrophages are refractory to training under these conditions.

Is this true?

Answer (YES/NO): NO